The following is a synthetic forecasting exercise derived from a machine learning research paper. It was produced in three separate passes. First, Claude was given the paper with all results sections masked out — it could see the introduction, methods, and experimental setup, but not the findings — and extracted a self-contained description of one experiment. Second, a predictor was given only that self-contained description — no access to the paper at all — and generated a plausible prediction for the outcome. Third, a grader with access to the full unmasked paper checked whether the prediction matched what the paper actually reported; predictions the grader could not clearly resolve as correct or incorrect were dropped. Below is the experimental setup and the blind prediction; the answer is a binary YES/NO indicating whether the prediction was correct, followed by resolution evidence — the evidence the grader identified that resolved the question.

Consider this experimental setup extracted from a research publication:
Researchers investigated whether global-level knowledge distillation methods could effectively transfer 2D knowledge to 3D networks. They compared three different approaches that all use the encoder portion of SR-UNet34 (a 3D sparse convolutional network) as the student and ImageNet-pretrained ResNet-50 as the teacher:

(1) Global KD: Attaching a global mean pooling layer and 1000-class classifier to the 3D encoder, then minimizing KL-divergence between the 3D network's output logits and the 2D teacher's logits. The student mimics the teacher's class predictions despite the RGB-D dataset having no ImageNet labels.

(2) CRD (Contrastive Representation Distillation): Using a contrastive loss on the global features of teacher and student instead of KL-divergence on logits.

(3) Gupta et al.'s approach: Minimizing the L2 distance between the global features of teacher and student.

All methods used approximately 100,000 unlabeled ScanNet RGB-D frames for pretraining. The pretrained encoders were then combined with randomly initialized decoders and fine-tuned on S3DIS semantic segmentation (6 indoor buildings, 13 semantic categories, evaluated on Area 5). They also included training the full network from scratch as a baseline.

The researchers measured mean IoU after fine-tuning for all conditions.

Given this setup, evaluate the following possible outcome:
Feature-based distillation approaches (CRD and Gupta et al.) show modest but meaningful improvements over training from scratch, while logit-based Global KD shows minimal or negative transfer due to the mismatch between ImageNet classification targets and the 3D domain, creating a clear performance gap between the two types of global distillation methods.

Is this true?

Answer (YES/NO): NO